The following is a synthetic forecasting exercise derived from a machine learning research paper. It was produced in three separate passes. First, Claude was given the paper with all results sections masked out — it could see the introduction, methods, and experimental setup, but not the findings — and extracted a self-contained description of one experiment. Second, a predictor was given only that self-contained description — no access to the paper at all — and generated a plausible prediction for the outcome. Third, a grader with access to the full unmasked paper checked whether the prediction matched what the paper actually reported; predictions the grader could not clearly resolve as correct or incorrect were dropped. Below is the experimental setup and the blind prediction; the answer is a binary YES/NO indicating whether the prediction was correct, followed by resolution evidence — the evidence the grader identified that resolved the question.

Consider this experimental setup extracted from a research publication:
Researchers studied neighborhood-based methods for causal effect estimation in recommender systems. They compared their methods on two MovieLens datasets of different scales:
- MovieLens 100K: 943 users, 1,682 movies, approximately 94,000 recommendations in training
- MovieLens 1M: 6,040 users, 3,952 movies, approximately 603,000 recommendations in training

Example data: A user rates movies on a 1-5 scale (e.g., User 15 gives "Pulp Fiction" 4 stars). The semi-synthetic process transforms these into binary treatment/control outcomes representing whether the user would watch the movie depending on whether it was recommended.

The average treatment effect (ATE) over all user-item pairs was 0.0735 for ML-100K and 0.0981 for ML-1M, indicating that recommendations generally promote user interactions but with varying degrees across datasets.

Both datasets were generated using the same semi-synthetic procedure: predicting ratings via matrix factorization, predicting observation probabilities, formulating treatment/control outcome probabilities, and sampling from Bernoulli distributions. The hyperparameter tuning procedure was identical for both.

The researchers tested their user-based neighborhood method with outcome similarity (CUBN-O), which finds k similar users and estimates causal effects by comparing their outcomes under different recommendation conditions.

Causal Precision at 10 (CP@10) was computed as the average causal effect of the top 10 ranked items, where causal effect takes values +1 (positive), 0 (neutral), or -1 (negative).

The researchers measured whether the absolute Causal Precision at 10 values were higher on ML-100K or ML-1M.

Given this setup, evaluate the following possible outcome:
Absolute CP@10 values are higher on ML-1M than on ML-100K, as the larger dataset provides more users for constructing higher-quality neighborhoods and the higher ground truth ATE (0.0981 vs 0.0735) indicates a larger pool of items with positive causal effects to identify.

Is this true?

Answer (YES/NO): NO